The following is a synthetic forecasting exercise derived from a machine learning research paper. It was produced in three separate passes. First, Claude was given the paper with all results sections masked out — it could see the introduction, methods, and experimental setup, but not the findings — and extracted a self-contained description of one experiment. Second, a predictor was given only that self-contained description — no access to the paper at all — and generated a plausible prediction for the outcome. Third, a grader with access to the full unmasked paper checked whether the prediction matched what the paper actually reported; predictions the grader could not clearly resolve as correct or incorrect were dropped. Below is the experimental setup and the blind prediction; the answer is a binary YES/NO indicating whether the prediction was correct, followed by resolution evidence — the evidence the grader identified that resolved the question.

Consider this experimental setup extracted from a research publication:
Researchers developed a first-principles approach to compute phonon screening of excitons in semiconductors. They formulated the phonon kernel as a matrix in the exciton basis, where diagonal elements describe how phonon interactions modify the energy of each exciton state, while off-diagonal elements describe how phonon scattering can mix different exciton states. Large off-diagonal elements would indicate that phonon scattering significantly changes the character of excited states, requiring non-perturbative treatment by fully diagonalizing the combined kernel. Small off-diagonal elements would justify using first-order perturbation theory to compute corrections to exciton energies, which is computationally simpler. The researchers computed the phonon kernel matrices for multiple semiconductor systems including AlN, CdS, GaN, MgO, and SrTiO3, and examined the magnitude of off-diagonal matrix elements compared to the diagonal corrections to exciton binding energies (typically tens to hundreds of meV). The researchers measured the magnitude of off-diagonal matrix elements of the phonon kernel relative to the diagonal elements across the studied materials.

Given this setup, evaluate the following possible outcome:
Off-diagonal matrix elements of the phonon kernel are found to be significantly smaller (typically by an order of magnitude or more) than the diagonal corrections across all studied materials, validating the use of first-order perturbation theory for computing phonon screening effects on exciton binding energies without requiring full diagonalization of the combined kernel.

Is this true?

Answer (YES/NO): YES